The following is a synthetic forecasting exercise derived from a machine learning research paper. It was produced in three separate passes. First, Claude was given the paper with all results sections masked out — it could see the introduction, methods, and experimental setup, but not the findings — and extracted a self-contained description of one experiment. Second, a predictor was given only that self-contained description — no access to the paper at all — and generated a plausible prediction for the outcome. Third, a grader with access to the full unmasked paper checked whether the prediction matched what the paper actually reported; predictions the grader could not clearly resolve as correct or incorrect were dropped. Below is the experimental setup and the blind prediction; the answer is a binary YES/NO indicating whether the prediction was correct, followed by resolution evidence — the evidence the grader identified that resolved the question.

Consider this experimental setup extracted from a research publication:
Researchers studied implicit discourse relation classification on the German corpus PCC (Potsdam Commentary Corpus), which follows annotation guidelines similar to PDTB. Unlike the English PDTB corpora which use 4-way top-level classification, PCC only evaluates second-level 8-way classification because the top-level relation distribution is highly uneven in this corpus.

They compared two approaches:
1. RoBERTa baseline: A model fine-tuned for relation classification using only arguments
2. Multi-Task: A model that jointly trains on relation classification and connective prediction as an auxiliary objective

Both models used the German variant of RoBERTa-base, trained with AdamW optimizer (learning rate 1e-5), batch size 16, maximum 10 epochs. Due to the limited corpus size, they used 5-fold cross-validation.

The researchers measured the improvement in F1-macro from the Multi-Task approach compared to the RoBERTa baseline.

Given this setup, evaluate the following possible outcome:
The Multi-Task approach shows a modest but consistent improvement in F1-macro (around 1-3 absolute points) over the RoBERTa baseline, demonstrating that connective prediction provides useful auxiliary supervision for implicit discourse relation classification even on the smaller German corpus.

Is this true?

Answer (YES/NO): NO